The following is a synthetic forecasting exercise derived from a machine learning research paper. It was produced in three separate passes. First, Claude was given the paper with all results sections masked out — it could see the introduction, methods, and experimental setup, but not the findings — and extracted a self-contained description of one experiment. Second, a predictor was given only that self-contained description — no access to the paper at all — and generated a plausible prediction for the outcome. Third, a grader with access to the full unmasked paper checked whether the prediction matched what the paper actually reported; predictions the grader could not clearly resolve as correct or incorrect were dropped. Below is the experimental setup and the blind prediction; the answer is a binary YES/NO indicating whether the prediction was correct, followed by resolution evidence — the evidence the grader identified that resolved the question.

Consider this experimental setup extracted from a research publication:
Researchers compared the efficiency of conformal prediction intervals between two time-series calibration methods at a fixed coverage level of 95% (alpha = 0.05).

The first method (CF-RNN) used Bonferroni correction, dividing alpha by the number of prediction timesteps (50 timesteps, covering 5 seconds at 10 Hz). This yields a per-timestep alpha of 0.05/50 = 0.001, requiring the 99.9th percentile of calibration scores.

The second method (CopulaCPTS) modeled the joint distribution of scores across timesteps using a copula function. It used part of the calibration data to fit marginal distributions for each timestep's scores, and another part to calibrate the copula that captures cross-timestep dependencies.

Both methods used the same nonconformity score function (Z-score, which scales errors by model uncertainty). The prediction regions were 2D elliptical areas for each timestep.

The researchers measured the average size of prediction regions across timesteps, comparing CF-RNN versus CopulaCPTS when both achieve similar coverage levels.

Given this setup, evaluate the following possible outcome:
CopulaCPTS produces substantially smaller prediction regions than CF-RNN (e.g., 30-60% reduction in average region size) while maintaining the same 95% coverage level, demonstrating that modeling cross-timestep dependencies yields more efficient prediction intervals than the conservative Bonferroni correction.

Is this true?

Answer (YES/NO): NO